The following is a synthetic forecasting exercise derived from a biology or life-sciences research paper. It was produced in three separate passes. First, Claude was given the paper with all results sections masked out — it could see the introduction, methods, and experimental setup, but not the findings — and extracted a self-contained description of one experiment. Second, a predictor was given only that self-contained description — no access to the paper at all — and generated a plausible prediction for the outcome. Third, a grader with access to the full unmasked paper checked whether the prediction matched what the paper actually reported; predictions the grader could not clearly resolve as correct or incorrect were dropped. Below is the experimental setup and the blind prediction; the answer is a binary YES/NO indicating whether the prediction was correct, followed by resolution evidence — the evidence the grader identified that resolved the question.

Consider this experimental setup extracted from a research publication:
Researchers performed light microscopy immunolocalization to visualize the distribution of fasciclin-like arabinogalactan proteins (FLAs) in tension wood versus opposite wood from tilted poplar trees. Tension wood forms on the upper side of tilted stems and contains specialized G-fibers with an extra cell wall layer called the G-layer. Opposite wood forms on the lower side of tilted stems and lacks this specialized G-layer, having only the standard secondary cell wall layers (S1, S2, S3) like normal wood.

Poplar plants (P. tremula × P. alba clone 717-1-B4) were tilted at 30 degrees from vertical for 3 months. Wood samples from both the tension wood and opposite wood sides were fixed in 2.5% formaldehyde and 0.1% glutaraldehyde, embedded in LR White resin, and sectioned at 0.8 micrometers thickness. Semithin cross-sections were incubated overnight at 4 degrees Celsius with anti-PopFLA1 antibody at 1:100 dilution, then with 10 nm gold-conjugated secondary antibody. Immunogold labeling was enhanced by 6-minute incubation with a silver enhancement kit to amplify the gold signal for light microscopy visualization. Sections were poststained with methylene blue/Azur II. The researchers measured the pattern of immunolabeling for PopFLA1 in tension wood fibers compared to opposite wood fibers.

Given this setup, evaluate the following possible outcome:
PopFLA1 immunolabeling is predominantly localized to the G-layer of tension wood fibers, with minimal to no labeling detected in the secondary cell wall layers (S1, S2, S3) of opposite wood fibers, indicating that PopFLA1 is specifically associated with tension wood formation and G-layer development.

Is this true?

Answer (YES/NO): YES